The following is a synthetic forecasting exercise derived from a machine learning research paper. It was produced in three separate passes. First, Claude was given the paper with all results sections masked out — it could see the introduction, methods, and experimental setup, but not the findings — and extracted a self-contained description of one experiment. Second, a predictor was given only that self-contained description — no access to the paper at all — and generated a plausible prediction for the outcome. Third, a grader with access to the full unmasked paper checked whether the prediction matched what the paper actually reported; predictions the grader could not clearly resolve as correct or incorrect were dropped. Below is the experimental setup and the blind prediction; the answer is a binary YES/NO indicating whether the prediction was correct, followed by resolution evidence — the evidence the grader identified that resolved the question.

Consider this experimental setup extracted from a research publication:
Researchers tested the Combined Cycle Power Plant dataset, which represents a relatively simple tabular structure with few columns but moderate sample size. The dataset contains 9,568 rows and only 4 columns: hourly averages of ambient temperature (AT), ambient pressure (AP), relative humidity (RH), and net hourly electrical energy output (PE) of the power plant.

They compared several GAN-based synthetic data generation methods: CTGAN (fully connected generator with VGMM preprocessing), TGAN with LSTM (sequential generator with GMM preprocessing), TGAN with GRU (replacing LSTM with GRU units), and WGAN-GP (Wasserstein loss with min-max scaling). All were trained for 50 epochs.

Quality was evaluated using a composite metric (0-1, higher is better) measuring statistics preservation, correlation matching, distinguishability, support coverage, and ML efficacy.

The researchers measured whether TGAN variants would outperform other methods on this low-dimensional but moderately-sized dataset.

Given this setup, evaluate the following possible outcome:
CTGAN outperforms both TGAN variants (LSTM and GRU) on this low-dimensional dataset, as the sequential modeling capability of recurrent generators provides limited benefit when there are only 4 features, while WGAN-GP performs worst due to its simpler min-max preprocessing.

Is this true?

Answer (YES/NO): NO